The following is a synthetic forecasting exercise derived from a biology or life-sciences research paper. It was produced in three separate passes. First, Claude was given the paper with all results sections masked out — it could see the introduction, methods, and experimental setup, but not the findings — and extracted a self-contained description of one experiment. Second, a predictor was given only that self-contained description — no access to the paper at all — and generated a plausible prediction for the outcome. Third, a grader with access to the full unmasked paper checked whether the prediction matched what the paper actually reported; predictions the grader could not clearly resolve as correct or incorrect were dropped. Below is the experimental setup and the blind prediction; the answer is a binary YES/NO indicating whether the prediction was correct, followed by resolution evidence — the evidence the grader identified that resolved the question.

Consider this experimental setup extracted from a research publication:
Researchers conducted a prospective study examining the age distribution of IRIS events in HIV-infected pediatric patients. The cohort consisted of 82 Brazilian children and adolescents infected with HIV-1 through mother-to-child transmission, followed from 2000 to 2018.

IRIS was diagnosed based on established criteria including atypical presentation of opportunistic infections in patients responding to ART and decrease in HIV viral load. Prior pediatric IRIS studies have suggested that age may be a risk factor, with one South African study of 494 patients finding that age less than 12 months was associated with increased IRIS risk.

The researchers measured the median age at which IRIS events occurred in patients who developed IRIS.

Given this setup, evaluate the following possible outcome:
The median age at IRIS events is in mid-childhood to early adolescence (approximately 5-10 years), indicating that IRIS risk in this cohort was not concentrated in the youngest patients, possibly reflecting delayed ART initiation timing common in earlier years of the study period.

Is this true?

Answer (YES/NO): NO